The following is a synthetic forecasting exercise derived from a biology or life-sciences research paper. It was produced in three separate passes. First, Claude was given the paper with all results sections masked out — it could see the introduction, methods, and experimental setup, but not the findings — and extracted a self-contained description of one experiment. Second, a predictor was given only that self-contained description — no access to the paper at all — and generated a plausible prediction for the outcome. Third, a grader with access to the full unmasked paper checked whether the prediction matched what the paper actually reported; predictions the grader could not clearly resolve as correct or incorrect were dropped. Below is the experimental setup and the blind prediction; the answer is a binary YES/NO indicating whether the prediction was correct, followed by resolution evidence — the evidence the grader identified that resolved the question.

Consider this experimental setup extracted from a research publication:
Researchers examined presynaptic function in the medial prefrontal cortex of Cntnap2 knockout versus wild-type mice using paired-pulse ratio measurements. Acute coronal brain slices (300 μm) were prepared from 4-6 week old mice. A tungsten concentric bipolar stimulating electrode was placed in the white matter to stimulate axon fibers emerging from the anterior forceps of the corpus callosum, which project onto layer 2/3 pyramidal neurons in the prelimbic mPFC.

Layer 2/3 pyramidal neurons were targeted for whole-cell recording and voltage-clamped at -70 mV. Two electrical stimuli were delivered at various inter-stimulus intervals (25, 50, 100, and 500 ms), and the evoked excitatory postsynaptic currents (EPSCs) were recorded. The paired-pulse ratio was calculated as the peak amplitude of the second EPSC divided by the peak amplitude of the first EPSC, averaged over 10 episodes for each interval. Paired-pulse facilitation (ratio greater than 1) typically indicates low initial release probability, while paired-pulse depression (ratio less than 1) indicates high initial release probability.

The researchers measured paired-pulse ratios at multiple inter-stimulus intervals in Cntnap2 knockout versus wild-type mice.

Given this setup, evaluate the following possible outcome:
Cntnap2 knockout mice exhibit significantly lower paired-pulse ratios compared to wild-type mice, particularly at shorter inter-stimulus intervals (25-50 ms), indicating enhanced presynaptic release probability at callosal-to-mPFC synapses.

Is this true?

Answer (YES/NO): NO